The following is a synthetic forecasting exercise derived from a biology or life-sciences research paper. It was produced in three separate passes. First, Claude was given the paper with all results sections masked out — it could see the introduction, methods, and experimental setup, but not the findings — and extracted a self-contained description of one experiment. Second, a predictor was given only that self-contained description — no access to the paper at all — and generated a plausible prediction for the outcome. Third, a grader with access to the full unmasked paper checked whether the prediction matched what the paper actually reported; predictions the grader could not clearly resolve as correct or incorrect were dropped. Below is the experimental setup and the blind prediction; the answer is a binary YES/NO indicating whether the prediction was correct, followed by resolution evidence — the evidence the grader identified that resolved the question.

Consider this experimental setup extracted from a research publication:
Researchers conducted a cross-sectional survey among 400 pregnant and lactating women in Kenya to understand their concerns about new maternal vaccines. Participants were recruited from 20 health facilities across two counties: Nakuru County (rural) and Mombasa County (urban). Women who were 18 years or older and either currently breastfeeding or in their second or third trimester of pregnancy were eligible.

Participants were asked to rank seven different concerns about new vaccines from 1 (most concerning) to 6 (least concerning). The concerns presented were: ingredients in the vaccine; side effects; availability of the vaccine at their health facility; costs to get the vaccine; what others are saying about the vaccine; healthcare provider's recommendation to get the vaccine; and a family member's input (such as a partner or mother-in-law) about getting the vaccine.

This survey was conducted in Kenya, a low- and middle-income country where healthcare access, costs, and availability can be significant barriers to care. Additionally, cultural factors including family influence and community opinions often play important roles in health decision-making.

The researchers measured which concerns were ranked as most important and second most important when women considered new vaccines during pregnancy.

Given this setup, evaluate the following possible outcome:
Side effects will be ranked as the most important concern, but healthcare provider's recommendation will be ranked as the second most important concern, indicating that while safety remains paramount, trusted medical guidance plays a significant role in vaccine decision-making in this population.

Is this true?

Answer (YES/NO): NO